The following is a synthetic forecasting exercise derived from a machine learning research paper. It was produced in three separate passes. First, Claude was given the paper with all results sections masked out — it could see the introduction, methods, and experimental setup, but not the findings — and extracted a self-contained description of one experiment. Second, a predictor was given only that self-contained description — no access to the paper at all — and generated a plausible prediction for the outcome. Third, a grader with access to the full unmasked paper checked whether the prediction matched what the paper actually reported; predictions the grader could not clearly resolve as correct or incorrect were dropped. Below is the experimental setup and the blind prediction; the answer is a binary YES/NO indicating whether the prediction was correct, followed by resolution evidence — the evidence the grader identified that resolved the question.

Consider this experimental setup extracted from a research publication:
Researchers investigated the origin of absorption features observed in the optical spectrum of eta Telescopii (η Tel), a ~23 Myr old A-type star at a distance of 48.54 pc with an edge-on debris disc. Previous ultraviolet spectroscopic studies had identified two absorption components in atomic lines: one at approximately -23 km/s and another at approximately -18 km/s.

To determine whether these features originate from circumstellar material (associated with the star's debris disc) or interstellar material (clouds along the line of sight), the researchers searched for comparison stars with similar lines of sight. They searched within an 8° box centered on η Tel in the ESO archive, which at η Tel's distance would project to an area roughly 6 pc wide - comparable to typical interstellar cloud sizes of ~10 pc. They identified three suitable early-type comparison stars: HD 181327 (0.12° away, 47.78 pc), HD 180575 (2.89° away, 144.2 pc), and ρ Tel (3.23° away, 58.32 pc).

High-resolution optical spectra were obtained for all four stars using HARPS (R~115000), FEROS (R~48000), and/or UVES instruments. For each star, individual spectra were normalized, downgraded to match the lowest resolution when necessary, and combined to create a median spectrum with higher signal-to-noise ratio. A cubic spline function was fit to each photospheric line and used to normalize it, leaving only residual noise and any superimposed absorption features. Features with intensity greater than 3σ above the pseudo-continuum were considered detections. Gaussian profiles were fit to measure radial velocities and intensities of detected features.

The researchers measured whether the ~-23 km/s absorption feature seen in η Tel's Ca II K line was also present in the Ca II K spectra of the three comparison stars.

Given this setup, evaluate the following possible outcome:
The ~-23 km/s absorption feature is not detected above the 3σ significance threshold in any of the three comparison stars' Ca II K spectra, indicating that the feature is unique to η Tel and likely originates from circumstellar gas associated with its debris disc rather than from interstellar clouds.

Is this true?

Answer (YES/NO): NO